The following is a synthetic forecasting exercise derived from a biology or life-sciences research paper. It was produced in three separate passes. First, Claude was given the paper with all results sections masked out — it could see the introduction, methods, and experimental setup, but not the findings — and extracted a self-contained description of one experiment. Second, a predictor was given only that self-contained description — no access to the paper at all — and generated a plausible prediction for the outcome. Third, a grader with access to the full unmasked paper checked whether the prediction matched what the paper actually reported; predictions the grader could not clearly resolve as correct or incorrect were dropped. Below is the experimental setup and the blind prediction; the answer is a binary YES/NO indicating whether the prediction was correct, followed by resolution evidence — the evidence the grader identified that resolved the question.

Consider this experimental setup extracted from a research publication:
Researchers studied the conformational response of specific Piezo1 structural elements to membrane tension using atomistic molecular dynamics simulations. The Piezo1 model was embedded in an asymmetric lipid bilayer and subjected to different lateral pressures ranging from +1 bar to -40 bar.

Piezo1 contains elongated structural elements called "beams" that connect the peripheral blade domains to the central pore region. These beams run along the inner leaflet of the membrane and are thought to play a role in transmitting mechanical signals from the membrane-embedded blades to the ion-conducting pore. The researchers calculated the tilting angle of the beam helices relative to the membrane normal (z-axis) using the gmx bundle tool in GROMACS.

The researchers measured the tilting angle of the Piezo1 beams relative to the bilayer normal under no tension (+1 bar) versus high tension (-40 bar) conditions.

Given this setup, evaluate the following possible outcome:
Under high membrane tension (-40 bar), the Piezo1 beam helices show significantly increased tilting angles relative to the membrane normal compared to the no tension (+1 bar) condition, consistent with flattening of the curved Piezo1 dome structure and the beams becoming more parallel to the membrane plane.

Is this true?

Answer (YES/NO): YES